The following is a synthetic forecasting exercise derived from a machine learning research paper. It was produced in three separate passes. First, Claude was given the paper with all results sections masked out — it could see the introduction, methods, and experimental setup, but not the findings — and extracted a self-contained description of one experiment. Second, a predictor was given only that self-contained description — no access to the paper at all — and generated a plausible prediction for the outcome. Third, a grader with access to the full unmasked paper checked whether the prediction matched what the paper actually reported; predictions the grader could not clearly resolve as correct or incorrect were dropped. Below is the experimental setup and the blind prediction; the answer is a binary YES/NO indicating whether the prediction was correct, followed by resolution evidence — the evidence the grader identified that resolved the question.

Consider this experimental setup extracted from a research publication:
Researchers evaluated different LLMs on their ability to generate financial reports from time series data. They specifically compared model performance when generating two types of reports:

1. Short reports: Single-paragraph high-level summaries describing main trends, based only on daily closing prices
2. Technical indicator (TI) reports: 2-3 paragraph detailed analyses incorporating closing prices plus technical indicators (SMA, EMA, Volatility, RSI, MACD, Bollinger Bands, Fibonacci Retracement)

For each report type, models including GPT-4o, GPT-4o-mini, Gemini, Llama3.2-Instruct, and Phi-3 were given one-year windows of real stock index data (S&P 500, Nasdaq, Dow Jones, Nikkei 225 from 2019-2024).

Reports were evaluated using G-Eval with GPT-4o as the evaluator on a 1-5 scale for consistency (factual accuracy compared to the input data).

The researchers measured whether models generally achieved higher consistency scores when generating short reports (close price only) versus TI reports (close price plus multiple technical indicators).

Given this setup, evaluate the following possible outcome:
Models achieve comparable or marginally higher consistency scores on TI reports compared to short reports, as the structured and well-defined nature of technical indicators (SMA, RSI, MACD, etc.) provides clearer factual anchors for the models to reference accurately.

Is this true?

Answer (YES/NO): NO